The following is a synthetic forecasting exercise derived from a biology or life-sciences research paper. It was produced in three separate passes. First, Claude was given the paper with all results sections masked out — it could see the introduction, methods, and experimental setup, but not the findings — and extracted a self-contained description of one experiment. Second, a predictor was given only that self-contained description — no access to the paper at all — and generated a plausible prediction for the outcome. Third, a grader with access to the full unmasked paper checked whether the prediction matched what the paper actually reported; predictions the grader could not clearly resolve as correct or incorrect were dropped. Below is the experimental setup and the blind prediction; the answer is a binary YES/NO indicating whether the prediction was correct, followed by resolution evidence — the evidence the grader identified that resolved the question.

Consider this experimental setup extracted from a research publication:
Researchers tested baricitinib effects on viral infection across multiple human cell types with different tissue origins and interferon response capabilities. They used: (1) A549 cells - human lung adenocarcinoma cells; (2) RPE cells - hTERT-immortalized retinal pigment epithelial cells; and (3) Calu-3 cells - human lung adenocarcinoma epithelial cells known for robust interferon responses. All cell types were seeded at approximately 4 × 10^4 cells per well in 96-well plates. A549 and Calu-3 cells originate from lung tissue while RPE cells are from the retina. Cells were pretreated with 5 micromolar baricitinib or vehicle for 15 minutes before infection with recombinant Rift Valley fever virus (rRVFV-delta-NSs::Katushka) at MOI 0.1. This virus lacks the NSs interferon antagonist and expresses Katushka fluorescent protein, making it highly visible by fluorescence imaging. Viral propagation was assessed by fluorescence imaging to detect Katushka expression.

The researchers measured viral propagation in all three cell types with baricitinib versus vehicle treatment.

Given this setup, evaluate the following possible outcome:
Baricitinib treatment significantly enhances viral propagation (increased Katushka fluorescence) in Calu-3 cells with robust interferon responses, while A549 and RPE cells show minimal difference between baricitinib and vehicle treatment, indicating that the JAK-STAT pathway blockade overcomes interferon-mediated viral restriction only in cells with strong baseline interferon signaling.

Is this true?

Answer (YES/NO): NO